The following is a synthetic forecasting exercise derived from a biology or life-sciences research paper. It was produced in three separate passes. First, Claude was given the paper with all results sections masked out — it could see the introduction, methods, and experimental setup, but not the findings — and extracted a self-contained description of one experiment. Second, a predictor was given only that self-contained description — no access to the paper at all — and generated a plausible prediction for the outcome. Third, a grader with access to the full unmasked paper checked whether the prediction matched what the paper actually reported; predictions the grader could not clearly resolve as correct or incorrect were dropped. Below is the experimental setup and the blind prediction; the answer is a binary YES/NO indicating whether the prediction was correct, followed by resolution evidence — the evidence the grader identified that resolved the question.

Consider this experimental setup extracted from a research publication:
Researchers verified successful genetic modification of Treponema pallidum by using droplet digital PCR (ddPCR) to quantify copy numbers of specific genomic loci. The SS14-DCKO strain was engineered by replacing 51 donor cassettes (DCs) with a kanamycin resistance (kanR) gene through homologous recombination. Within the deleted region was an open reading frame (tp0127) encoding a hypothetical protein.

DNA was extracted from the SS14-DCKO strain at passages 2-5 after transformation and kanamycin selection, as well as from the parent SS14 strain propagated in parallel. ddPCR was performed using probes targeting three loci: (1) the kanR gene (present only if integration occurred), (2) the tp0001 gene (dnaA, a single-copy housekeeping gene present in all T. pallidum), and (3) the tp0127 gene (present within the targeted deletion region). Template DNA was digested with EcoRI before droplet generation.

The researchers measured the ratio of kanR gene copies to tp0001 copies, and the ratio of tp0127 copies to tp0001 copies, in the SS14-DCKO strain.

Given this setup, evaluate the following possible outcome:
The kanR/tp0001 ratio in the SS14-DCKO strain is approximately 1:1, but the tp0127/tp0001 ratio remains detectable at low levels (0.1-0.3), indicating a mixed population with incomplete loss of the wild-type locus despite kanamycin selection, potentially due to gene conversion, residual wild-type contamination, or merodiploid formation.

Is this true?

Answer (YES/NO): NO